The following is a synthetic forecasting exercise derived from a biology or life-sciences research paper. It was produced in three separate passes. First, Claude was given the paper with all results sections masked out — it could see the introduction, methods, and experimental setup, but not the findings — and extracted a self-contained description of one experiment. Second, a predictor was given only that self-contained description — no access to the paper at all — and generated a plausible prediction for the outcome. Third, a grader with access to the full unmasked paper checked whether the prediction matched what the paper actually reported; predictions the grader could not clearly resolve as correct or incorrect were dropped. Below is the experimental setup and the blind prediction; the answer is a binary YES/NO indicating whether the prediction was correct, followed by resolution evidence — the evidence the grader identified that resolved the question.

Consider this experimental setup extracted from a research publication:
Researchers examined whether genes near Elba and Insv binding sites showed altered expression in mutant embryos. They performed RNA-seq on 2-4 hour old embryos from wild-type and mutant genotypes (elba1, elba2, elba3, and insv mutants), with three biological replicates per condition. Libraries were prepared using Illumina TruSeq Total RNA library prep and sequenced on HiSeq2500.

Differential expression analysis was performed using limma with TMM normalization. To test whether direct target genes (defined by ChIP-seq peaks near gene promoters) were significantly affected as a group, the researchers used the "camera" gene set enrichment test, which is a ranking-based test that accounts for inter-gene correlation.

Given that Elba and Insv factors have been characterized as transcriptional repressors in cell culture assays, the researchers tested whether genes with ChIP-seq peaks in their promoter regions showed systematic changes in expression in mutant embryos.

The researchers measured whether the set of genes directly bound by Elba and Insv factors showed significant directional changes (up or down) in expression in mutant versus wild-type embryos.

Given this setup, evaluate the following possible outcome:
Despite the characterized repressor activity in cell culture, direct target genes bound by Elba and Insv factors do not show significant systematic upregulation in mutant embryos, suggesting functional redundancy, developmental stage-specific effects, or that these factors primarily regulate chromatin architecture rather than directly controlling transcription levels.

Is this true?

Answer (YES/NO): NO